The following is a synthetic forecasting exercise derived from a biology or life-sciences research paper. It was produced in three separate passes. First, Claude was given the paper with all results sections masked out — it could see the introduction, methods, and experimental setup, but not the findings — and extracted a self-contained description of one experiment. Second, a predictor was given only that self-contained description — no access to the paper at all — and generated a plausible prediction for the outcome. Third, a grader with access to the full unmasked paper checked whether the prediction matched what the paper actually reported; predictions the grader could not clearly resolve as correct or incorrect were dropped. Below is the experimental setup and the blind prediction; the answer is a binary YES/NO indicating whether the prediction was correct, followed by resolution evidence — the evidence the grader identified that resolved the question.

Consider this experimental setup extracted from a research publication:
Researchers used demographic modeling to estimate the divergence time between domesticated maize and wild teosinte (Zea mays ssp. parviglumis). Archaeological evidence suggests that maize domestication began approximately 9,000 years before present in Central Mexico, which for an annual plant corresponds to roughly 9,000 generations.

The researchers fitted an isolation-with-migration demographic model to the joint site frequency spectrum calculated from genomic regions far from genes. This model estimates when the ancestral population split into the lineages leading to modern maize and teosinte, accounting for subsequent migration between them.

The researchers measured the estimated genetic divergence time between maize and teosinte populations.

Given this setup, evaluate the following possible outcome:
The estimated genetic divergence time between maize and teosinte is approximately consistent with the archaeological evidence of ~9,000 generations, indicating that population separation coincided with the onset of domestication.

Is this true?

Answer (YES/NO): NO